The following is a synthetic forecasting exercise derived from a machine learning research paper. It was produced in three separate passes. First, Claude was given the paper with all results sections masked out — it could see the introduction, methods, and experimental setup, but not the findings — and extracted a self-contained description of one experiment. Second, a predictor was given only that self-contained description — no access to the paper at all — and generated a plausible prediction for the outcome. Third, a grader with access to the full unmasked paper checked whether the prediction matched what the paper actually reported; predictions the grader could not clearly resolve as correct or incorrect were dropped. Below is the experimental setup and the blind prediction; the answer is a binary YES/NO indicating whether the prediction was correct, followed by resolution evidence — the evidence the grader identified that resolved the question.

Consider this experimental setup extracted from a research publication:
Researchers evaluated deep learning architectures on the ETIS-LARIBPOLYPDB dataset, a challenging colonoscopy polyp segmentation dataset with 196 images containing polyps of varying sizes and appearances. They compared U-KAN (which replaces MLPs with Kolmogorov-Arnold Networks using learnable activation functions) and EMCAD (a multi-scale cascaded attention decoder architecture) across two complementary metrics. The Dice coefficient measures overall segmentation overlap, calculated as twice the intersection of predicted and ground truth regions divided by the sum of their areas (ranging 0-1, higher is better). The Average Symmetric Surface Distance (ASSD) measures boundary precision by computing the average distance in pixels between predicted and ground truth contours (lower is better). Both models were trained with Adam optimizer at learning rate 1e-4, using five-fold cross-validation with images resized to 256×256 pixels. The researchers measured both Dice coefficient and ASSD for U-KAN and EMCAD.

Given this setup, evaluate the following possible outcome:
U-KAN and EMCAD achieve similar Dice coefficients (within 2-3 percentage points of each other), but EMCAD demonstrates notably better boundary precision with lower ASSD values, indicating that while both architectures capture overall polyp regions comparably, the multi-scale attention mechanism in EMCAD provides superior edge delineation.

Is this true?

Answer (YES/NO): NO